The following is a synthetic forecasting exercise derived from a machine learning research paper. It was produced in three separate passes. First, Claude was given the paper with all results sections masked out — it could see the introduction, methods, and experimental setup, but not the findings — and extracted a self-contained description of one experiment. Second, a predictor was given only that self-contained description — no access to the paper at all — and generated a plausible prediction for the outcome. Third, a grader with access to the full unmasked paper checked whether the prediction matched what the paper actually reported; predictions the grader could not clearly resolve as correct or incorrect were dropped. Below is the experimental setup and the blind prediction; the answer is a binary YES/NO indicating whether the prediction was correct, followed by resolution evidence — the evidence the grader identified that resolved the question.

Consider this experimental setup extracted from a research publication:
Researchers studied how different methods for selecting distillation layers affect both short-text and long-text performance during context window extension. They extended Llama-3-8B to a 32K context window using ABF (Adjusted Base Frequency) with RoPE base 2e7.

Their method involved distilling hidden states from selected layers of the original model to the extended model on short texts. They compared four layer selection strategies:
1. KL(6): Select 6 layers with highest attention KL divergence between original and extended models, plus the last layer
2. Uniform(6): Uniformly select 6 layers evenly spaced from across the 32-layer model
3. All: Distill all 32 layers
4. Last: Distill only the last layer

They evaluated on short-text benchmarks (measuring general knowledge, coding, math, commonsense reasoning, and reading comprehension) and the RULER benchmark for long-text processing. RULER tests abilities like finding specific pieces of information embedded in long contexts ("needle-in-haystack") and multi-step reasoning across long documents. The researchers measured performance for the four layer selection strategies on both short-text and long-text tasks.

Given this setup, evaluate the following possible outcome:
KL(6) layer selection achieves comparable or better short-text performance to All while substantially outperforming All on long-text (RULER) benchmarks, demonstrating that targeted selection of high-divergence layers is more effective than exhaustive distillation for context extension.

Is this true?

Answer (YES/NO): YES